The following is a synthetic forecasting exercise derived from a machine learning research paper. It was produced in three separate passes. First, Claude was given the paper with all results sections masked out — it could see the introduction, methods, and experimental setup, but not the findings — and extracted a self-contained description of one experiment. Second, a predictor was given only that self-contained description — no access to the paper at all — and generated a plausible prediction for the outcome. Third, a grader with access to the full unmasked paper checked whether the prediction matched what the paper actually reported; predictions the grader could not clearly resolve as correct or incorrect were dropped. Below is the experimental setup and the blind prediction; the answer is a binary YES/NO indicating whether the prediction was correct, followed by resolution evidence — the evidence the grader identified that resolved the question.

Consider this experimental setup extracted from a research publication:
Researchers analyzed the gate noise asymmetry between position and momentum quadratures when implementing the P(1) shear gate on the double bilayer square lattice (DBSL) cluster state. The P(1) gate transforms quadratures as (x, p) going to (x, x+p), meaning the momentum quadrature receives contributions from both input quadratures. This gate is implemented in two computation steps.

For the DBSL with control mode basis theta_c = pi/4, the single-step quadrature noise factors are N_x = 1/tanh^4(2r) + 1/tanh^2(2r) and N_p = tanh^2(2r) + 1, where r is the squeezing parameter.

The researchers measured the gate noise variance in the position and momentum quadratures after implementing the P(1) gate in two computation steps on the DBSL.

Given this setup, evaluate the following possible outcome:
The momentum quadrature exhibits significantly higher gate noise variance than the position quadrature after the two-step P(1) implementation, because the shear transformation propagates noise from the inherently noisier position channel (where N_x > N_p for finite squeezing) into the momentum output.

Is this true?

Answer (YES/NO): NO